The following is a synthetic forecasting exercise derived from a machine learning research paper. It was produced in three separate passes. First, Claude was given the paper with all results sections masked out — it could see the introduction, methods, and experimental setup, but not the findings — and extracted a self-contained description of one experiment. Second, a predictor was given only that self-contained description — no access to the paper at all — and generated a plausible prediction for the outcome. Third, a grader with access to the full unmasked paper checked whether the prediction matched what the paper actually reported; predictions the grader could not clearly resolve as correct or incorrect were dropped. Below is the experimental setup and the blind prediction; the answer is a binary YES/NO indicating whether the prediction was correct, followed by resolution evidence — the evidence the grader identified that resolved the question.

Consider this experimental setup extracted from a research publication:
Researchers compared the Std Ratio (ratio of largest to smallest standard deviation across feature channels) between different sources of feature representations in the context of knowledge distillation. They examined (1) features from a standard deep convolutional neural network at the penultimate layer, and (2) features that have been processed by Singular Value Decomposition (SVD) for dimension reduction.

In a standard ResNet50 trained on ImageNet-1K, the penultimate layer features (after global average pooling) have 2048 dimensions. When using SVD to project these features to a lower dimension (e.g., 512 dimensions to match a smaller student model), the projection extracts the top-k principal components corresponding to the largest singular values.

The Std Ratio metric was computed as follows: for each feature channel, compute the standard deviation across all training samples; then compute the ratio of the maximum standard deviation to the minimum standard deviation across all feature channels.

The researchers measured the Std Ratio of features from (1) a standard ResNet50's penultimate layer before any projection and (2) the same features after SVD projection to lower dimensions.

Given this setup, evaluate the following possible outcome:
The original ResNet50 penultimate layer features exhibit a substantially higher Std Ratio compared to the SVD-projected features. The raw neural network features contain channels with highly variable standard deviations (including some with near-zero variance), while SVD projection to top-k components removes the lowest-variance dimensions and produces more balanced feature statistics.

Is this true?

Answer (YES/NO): NO